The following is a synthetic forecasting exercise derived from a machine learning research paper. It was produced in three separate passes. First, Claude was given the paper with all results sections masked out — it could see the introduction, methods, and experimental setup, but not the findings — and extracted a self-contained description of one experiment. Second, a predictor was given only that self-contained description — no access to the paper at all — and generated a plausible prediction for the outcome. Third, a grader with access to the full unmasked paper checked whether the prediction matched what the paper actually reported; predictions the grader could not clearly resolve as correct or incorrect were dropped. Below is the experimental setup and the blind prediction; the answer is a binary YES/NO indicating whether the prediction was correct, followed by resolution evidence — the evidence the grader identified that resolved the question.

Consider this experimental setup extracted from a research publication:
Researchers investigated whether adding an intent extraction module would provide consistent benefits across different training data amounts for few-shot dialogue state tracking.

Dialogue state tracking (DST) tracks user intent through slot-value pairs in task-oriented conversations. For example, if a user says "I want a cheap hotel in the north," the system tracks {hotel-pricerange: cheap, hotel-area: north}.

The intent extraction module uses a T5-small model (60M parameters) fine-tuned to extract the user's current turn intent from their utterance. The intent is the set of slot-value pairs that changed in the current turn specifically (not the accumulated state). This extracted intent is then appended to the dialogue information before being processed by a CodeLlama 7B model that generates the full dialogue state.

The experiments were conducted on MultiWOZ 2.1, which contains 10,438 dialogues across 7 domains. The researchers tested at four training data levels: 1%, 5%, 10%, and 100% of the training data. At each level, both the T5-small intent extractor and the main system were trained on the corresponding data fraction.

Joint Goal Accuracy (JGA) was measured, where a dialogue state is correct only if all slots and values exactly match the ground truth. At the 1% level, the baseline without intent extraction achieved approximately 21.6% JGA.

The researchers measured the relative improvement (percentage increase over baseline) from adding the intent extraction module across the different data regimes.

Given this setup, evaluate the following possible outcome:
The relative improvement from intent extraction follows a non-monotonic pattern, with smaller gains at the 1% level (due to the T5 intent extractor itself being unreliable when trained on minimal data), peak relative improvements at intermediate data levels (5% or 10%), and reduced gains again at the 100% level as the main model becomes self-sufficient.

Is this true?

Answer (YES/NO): NO